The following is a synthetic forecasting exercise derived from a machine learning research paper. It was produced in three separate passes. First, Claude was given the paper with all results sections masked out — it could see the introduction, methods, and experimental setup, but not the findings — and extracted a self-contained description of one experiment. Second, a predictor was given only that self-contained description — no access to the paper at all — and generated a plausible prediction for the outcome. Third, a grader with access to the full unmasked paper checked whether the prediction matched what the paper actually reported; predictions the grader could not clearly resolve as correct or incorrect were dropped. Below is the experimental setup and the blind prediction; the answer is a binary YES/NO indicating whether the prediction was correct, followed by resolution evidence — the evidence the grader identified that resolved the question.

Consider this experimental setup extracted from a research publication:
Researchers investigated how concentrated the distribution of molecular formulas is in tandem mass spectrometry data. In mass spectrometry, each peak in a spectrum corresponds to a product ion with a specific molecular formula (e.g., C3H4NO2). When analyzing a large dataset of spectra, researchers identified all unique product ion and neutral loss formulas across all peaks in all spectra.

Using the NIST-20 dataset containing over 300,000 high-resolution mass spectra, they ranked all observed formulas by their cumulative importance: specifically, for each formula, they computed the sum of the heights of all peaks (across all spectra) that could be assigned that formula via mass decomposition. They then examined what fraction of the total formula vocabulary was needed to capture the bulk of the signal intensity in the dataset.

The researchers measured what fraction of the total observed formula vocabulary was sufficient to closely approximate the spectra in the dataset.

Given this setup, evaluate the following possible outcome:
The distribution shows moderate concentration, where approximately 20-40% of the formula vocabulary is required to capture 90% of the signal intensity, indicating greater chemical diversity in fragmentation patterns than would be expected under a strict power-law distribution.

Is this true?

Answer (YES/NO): NO